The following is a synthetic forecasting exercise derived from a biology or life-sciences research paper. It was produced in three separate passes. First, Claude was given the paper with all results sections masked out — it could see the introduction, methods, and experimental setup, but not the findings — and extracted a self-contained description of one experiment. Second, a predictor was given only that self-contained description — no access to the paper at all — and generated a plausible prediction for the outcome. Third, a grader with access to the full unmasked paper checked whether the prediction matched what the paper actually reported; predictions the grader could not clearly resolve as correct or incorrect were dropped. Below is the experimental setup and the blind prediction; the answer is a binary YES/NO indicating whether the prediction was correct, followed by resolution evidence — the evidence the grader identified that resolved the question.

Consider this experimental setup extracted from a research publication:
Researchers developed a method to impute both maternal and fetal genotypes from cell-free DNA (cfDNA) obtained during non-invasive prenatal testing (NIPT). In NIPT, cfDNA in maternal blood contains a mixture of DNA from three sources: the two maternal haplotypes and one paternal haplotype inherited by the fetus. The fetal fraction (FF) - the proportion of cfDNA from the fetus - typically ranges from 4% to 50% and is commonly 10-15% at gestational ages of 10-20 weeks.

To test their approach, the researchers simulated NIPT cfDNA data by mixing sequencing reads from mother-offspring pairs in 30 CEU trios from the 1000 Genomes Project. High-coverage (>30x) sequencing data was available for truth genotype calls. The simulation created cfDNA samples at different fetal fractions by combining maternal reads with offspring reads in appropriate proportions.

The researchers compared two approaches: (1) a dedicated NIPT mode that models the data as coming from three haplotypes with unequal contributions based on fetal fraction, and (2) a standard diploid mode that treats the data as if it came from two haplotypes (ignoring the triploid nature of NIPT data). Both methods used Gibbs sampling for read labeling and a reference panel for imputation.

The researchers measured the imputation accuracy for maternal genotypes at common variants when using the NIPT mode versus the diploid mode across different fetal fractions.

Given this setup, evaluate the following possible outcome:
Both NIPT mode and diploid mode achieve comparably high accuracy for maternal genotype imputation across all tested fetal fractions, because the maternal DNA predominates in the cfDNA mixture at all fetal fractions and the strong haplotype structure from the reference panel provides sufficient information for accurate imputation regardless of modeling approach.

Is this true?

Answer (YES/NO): NO